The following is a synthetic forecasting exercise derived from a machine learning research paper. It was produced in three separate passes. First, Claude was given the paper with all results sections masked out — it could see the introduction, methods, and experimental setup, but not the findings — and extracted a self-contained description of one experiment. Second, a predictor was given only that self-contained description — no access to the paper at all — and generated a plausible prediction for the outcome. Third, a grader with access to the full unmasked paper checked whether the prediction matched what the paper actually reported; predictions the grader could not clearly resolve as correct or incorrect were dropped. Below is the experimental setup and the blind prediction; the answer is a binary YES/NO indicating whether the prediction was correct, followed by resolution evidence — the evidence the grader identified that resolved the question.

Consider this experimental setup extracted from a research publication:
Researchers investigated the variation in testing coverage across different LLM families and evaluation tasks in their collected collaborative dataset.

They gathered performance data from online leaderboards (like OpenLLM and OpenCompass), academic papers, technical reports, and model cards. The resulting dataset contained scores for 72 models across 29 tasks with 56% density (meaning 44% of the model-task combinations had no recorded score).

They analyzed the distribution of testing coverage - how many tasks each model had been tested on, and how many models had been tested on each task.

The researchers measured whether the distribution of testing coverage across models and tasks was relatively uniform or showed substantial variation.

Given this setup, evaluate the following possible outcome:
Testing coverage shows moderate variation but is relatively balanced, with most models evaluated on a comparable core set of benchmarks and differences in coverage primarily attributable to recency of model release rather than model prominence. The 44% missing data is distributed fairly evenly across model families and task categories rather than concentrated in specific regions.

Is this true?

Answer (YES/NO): NO